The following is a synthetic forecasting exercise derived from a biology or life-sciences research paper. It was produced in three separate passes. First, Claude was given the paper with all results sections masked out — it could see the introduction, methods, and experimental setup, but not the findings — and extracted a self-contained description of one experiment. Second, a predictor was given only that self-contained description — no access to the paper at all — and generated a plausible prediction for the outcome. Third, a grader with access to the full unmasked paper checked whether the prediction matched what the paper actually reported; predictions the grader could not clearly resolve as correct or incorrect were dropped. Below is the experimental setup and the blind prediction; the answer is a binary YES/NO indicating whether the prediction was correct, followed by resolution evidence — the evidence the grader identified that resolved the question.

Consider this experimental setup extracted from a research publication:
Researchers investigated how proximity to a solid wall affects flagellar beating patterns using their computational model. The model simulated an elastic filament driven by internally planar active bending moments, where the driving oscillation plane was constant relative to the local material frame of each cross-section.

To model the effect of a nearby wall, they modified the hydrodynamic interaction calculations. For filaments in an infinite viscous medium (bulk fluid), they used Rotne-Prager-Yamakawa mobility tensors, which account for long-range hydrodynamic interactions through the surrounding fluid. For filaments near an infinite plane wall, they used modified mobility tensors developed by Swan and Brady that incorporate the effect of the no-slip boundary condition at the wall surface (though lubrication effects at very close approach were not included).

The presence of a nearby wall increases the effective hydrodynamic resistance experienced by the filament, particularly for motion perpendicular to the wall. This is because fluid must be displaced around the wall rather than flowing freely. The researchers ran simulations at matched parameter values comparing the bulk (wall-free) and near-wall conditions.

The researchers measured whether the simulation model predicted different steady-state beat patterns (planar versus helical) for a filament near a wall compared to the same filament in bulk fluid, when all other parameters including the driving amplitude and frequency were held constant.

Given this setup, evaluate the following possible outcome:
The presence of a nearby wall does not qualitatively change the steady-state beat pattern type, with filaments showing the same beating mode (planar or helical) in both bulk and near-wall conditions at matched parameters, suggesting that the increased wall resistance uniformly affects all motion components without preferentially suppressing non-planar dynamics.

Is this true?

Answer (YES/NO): NO